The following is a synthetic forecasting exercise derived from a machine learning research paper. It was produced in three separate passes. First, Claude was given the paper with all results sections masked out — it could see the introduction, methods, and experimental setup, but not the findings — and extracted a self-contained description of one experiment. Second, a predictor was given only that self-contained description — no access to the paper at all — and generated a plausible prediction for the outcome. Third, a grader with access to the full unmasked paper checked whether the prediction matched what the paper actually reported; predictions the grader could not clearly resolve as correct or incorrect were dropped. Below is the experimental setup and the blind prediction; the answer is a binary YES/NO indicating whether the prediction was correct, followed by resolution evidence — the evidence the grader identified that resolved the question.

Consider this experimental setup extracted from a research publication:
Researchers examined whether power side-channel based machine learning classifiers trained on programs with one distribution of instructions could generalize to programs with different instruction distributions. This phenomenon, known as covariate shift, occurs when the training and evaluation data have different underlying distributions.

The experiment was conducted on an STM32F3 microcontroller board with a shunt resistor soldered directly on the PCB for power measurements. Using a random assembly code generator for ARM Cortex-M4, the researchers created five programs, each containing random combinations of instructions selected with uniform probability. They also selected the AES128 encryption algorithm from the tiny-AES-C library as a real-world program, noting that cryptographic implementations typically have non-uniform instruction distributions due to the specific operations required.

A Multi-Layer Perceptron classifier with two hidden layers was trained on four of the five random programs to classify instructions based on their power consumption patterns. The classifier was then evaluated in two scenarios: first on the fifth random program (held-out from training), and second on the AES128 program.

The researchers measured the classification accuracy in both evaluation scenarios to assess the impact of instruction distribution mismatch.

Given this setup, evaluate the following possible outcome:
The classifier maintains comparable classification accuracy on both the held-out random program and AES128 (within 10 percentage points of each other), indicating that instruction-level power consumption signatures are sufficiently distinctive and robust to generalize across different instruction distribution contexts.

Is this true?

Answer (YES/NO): NO